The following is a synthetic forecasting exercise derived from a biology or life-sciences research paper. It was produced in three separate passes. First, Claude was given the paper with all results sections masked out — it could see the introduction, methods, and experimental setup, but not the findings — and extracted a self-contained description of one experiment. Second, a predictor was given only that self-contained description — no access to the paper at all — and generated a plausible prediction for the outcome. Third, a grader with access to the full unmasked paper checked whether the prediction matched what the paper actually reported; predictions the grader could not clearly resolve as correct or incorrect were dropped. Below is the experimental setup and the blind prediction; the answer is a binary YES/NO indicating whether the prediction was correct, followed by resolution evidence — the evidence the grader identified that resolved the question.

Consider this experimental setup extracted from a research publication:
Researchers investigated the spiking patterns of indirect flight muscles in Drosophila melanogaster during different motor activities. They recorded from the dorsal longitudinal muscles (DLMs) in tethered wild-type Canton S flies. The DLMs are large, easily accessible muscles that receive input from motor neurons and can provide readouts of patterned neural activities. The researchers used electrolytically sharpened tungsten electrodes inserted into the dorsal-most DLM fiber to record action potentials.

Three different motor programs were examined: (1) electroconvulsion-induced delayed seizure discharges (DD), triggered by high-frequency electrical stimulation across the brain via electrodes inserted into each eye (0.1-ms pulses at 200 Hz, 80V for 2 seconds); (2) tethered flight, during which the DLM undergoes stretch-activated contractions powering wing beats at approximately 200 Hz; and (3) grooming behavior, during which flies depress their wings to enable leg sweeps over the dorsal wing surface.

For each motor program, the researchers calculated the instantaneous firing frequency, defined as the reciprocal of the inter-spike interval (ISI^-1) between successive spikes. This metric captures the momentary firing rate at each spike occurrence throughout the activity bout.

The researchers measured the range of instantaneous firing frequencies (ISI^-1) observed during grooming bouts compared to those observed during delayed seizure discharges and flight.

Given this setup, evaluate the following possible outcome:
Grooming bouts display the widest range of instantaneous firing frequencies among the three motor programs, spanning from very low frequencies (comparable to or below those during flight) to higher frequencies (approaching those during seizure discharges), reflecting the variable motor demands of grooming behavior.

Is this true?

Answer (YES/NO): NO